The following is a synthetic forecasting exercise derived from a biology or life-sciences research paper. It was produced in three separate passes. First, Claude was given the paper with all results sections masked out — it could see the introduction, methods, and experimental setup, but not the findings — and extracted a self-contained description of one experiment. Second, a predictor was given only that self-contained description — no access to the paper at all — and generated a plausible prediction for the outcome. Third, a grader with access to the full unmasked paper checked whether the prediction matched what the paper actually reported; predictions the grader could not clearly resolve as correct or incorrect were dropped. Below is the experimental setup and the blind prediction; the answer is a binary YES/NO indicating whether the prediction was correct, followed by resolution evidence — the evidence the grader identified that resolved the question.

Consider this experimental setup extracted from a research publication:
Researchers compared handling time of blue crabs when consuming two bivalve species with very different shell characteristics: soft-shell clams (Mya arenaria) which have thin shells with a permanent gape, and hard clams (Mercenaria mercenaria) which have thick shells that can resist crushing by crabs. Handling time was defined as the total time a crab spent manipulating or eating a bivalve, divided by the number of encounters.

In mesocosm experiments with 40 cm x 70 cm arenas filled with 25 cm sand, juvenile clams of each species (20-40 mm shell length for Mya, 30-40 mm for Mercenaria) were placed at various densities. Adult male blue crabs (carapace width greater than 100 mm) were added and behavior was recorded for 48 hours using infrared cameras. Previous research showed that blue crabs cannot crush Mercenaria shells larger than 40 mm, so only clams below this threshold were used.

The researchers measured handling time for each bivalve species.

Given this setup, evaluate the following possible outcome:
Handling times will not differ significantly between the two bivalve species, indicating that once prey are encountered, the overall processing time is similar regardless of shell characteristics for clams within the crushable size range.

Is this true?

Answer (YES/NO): NO